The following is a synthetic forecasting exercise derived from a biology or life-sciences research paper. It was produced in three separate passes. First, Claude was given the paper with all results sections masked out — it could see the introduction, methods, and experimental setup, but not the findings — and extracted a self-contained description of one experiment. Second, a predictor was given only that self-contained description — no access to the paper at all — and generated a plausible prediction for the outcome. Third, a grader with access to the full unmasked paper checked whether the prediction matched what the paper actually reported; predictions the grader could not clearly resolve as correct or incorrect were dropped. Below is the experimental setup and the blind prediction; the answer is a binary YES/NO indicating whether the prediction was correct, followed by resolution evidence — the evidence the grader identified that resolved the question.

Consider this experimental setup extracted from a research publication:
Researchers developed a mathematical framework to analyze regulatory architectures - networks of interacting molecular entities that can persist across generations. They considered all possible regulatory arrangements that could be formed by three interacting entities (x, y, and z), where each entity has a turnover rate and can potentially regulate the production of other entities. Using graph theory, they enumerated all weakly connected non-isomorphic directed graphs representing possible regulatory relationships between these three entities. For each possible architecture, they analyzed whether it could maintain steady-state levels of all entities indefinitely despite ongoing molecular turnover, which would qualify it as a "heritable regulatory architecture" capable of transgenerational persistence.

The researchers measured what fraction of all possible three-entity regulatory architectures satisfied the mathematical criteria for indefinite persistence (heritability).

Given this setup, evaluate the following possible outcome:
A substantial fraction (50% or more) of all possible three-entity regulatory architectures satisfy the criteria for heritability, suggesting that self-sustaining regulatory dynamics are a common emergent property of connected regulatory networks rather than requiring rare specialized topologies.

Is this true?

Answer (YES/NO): YES